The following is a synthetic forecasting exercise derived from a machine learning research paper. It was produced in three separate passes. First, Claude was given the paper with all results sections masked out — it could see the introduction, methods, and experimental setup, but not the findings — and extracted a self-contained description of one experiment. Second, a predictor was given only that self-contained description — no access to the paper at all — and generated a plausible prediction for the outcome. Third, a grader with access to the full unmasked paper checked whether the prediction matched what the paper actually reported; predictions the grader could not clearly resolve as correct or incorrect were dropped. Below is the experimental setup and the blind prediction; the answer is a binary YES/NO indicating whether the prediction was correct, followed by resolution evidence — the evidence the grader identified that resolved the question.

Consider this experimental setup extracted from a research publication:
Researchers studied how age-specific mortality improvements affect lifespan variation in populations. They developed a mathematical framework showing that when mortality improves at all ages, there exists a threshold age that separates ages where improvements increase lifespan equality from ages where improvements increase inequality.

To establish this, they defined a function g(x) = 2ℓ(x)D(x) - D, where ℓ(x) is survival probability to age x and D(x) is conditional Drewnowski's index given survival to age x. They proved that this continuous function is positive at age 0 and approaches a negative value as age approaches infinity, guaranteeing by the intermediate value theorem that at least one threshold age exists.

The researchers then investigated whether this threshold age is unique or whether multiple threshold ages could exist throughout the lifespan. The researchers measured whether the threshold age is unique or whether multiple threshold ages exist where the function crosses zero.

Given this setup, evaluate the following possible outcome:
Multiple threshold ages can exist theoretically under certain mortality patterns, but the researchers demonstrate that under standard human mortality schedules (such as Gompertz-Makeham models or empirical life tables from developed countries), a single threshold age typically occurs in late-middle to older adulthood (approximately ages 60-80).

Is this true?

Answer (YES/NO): NO